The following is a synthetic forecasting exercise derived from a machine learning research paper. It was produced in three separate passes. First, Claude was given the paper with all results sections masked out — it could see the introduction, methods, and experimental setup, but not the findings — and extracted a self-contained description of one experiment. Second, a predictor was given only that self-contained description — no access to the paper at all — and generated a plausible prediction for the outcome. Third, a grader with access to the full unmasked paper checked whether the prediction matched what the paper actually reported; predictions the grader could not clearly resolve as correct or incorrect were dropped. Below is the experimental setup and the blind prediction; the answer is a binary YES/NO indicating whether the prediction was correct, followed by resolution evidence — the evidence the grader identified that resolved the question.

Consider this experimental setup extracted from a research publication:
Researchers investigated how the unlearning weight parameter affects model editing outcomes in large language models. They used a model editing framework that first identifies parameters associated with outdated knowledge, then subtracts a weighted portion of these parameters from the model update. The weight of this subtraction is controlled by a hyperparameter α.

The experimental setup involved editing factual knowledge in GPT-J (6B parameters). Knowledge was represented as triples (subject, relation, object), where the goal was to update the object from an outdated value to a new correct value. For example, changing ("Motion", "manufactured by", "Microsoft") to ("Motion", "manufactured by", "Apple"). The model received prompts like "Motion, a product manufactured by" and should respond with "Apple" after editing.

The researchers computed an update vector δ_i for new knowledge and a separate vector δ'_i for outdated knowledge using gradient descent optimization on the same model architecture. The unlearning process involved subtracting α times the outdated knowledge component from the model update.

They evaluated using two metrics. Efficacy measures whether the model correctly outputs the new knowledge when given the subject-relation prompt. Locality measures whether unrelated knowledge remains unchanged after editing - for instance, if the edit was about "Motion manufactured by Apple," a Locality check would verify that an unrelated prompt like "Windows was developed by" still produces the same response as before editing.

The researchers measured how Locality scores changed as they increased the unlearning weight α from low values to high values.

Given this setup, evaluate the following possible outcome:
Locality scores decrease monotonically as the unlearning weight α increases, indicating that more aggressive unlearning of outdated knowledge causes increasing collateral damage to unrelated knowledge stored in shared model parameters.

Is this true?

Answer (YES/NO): YES